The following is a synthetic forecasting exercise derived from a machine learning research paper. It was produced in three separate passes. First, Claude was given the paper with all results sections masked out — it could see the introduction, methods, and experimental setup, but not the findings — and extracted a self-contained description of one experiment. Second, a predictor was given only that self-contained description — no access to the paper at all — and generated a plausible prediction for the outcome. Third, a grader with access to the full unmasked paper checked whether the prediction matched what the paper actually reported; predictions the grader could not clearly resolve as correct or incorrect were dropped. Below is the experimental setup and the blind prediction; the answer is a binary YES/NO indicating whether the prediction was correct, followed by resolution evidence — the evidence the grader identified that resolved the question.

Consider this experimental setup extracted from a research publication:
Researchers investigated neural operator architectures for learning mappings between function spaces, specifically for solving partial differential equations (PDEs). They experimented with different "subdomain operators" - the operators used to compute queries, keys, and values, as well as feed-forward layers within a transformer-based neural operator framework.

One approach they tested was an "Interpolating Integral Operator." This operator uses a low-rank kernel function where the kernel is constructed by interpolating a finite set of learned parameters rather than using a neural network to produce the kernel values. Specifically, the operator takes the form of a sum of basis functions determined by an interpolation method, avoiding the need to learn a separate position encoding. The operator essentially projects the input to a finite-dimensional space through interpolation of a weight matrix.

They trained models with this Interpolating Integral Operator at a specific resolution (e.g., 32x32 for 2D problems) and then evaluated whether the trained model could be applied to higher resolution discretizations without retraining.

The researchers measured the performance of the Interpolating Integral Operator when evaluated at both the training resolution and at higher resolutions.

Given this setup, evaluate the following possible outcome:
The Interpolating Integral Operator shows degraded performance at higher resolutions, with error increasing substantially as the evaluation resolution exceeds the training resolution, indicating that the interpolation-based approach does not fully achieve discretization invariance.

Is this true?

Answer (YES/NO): YES